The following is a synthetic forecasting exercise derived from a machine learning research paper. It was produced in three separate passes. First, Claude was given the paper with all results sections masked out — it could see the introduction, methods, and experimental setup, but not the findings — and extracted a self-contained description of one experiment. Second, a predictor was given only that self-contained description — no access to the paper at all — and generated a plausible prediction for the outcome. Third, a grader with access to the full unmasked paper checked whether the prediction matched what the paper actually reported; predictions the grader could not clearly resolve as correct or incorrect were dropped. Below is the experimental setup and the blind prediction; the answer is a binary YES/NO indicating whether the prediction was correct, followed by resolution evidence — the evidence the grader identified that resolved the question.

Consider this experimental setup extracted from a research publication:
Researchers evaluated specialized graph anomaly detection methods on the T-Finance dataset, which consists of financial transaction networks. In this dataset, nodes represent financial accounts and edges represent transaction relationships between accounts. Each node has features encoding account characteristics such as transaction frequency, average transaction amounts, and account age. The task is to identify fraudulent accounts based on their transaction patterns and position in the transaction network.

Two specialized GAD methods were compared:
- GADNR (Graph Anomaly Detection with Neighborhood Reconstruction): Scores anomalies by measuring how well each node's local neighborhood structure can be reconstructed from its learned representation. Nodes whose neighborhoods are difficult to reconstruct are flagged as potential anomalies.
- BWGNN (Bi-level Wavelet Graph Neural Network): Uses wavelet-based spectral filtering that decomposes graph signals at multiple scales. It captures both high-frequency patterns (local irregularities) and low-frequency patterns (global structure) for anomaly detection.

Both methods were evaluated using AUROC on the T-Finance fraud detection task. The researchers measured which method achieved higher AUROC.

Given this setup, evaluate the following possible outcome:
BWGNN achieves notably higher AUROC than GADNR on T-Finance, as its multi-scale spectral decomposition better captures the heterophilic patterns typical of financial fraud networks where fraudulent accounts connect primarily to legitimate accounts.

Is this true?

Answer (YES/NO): NO